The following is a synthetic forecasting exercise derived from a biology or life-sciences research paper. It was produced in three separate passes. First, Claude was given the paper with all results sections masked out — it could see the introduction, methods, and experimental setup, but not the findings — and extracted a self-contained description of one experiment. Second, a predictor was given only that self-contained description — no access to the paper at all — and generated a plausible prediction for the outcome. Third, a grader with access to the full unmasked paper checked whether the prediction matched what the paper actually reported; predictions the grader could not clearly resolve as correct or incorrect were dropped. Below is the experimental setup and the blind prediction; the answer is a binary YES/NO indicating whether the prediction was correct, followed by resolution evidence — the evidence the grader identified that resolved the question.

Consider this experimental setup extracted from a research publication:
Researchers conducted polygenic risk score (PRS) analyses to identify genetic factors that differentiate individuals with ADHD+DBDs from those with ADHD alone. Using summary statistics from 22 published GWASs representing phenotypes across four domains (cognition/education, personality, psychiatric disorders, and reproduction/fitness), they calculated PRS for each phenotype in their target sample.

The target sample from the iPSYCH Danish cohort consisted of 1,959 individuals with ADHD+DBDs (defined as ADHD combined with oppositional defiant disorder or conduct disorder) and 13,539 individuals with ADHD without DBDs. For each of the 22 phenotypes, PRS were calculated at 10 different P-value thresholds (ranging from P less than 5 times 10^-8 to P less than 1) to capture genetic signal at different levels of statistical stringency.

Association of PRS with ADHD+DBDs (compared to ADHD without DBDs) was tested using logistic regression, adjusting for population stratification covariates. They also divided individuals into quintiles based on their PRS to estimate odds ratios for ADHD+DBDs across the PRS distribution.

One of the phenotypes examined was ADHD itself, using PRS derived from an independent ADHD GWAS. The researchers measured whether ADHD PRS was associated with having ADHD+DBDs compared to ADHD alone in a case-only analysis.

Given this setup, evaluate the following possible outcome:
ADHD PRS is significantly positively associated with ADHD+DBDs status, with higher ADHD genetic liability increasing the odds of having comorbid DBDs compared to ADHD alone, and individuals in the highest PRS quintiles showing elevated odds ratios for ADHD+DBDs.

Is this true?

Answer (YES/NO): YES